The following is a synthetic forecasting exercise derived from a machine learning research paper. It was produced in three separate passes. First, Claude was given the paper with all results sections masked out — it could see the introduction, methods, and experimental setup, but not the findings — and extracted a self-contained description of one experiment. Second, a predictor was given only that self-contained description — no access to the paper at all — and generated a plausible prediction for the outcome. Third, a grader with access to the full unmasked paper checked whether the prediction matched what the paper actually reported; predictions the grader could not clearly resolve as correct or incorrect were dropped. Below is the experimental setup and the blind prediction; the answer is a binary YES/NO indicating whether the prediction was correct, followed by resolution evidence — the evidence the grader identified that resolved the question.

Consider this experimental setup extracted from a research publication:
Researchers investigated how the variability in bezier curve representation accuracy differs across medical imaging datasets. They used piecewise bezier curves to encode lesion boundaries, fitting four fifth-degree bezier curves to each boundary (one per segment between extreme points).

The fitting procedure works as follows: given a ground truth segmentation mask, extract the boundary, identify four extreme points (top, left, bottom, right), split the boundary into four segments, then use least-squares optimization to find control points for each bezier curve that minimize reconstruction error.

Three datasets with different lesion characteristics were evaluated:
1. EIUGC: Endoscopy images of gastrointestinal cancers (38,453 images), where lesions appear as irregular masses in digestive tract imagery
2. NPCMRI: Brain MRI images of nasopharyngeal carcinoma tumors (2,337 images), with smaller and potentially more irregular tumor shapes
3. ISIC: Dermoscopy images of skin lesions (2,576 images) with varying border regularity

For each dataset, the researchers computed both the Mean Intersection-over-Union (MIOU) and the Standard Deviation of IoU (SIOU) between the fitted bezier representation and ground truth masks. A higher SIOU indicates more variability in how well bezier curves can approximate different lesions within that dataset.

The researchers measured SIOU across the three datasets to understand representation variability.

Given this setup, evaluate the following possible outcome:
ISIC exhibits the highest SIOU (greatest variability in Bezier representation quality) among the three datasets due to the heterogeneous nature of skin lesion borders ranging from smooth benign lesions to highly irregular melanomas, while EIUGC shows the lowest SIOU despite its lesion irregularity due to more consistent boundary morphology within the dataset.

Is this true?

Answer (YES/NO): NO